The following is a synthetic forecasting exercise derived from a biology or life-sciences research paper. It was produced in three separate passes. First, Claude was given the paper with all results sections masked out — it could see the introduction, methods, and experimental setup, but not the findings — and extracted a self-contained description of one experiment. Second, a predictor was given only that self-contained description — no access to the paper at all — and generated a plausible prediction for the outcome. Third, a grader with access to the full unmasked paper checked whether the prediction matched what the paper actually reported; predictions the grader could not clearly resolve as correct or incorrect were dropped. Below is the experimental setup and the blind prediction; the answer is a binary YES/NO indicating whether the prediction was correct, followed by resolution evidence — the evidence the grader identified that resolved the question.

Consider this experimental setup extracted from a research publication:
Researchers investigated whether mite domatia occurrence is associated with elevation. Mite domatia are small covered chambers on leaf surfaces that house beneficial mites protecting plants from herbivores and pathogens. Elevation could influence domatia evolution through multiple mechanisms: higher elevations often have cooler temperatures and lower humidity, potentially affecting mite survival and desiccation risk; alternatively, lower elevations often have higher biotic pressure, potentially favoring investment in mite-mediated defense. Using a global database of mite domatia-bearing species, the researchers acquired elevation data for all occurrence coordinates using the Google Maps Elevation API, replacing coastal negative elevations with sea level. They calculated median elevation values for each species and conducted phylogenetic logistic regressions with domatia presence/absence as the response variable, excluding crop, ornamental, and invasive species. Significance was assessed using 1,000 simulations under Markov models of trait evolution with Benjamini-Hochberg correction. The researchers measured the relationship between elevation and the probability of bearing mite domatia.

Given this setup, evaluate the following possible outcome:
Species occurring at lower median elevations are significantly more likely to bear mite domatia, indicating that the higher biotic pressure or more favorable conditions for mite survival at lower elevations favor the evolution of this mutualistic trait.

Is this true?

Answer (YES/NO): NO